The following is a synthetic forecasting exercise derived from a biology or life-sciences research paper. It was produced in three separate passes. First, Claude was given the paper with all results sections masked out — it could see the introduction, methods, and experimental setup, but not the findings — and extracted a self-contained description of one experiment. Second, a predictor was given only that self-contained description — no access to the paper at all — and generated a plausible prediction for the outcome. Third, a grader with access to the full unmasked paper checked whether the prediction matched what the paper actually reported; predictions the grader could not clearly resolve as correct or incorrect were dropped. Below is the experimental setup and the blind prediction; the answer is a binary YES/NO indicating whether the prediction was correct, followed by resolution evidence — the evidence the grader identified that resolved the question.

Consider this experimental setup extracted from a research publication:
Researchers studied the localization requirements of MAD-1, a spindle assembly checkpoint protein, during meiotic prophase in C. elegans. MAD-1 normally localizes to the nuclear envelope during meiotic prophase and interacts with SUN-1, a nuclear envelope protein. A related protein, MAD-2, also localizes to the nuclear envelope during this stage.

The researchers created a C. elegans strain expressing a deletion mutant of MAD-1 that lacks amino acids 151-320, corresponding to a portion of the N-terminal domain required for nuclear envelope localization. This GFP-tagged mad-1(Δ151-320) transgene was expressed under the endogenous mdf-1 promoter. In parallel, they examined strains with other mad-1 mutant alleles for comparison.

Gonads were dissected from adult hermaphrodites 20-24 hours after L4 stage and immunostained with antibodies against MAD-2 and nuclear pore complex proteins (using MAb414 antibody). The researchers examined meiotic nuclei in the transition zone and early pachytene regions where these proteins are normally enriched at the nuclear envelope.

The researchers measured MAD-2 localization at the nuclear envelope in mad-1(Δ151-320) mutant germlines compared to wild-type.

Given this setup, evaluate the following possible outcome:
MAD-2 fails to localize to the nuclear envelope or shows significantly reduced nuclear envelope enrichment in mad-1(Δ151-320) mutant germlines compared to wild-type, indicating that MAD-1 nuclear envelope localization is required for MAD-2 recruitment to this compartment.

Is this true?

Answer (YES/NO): NO